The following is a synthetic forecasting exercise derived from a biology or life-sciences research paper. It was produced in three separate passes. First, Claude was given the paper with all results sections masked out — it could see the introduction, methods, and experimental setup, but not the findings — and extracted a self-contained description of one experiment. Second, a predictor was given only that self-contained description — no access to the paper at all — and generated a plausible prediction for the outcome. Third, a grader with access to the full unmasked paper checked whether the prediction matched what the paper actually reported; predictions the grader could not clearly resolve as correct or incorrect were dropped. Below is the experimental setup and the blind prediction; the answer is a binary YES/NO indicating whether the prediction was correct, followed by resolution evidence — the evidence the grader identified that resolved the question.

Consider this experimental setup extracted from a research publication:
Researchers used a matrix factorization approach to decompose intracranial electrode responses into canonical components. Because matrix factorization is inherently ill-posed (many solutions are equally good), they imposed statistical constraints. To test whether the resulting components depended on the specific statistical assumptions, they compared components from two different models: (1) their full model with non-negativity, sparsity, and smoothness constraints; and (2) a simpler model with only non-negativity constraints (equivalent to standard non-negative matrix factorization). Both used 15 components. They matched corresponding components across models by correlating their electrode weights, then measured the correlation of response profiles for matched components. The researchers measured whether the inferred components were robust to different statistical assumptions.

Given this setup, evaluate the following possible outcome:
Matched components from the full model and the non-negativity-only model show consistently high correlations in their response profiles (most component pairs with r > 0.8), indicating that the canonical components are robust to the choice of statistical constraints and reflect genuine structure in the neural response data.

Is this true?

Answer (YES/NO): NO